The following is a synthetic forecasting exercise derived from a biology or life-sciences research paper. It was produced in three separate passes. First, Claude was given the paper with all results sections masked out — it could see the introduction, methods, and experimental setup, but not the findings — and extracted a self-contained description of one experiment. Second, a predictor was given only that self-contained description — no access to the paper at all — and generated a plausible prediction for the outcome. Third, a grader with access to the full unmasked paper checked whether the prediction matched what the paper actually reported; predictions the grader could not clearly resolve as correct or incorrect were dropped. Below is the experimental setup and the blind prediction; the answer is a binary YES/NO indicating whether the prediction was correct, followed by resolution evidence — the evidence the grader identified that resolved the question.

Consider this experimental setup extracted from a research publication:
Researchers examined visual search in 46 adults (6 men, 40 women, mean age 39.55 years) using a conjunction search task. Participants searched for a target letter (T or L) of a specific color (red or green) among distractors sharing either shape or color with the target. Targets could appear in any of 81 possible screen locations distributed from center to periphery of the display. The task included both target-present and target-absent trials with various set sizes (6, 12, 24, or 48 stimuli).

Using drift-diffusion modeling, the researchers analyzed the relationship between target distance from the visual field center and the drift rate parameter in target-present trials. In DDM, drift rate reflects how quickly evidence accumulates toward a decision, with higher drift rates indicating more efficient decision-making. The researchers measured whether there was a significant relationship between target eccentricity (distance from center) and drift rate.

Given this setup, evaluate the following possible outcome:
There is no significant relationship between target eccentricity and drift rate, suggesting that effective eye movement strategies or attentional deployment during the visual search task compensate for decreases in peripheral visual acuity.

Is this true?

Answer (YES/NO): NO